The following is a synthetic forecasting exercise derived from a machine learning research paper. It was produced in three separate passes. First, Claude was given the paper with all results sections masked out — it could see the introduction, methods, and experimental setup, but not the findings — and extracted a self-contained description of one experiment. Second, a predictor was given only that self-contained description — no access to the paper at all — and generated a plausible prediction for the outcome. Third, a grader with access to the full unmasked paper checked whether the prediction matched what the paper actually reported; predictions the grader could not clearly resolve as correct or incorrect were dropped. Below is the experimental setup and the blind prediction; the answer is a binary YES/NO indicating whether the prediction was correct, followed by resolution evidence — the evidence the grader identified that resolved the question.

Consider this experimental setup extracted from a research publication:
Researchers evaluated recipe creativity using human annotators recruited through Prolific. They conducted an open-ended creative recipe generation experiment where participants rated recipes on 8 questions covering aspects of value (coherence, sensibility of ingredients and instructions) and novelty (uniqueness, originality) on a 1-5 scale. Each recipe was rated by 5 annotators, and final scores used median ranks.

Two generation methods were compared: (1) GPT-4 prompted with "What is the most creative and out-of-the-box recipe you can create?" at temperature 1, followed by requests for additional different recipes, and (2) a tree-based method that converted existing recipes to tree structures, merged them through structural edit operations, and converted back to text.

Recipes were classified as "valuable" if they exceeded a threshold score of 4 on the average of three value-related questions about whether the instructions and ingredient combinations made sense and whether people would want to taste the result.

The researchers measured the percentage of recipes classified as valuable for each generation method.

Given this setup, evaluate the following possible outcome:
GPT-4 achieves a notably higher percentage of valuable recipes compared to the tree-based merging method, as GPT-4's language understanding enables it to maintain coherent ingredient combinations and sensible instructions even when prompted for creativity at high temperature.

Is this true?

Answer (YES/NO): YES